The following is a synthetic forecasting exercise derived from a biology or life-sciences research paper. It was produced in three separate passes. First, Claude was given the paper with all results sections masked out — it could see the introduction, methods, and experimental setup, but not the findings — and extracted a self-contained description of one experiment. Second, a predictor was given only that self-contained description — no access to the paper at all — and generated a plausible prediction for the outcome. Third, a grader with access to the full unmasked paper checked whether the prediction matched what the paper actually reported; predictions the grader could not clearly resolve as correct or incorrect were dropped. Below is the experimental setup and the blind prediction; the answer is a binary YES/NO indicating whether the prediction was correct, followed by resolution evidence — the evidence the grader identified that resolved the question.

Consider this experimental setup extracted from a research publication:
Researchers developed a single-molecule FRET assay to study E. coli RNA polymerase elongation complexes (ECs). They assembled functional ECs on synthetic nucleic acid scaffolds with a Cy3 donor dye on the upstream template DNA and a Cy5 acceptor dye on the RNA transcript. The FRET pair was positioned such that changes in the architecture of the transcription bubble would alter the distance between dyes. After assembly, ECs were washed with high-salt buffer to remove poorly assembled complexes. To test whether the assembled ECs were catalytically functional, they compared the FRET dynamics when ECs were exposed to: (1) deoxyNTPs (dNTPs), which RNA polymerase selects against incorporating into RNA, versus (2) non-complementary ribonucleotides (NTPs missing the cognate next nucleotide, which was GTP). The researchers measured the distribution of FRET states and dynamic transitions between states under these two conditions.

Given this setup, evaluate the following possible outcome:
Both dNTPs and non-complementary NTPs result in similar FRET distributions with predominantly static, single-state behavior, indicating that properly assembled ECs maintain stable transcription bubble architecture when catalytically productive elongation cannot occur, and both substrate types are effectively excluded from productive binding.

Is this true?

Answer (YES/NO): NO